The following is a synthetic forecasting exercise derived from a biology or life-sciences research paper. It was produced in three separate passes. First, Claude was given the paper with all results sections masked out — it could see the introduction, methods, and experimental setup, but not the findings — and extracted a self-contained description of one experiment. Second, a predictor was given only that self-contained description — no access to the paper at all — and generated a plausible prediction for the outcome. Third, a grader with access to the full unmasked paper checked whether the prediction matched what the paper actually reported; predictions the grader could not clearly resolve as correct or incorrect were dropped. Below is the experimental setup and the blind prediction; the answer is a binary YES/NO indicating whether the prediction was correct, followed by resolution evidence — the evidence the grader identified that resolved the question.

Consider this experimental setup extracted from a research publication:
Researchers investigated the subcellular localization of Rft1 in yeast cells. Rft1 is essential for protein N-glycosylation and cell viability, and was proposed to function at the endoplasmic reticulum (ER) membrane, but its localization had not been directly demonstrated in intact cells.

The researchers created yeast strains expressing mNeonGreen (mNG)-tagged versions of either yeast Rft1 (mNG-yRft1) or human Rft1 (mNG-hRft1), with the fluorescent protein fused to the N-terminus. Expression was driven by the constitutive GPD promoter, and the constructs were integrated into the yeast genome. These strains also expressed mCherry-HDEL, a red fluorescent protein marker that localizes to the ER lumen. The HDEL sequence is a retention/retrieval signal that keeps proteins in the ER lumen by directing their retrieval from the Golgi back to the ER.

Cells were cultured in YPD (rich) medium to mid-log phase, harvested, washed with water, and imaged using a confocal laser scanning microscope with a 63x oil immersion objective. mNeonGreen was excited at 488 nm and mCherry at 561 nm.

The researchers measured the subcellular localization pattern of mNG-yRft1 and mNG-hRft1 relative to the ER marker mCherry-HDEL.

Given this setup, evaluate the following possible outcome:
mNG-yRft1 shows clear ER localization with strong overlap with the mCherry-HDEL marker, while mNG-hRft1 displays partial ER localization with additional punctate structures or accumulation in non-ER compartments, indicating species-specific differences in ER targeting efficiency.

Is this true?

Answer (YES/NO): NO